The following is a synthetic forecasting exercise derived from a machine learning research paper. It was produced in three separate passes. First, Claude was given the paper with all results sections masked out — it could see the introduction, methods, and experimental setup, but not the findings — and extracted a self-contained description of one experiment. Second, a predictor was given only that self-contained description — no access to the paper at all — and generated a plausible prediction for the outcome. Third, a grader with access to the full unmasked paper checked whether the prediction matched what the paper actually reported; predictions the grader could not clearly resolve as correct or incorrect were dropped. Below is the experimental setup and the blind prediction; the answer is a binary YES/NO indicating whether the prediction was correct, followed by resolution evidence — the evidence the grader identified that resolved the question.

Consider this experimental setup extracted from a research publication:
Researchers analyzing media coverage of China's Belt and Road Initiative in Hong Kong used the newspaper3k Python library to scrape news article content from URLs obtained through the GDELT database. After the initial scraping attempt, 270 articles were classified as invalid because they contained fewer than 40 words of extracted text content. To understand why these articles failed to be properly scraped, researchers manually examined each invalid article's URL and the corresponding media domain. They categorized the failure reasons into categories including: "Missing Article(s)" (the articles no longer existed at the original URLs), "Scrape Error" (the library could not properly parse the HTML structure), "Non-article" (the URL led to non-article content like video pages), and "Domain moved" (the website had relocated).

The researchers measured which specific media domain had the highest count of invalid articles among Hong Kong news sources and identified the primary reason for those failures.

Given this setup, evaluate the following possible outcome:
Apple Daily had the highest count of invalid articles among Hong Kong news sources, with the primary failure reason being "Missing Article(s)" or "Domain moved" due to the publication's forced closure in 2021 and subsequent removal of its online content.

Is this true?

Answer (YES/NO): NO